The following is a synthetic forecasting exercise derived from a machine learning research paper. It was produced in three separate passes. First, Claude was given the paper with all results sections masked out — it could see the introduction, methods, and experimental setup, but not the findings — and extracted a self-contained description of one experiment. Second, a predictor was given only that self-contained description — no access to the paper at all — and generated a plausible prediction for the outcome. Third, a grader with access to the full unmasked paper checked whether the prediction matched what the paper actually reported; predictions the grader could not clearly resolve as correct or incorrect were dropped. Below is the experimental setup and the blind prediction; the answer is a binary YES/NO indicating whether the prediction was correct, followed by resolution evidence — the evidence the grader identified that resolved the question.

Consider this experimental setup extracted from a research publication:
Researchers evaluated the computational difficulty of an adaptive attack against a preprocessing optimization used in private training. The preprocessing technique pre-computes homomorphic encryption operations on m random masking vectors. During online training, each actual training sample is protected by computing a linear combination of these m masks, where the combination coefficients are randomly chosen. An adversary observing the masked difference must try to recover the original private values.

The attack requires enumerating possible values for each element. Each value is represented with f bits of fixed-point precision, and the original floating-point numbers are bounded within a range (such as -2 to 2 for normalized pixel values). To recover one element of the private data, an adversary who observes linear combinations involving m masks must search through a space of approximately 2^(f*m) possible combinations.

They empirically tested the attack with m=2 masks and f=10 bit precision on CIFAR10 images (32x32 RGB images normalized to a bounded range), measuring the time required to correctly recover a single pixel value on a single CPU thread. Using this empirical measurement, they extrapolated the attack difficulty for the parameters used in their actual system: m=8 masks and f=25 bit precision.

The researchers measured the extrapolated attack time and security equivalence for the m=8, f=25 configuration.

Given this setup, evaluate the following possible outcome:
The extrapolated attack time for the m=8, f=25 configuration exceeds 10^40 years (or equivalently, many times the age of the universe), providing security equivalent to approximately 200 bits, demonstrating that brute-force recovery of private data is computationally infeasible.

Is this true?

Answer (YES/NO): YES